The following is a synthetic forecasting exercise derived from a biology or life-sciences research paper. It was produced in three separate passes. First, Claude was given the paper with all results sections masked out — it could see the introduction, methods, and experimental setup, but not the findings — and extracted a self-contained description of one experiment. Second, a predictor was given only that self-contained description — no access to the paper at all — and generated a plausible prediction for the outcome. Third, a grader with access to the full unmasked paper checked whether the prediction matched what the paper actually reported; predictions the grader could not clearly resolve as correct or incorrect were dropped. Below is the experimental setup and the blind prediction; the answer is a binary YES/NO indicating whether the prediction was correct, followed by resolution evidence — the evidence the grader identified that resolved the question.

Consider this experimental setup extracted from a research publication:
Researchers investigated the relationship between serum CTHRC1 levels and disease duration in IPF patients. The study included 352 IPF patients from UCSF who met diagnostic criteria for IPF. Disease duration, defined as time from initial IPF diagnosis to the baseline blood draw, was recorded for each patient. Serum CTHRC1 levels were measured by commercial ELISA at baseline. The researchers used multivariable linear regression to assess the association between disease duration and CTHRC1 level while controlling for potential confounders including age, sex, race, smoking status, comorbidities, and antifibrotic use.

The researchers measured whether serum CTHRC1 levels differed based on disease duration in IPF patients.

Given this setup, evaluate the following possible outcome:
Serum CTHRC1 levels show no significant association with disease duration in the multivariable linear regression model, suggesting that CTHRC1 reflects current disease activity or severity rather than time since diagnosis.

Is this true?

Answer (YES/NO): YES